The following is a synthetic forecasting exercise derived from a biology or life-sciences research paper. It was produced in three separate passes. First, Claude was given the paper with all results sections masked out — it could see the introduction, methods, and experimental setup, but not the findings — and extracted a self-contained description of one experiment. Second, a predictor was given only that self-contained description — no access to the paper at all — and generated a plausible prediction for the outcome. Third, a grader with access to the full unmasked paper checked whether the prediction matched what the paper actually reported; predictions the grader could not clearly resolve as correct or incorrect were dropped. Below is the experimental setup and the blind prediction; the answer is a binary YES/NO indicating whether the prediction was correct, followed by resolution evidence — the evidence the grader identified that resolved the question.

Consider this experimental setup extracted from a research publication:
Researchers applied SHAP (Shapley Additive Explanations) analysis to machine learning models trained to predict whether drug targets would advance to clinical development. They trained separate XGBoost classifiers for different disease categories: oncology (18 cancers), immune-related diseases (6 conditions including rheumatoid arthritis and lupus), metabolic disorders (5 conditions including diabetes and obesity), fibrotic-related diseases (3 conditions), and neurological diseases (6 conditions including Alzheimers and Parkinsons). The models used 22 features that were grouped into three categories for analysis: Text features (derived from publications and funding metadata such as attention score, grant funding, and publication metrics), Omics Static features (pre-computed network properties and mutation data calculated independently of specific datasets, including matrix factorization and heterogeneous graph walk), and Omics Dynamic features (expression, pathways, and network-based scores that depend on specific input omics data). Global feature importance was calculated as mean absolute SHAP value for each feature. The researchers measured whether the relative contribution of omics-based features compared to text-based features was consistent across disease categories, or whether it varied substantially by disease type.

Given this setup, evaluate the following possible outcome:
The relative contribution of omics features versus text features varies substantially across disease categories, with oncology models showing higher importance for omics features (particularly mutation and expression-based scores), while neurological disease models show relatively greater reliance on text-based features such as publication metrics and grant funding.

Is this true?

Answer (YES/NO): NO